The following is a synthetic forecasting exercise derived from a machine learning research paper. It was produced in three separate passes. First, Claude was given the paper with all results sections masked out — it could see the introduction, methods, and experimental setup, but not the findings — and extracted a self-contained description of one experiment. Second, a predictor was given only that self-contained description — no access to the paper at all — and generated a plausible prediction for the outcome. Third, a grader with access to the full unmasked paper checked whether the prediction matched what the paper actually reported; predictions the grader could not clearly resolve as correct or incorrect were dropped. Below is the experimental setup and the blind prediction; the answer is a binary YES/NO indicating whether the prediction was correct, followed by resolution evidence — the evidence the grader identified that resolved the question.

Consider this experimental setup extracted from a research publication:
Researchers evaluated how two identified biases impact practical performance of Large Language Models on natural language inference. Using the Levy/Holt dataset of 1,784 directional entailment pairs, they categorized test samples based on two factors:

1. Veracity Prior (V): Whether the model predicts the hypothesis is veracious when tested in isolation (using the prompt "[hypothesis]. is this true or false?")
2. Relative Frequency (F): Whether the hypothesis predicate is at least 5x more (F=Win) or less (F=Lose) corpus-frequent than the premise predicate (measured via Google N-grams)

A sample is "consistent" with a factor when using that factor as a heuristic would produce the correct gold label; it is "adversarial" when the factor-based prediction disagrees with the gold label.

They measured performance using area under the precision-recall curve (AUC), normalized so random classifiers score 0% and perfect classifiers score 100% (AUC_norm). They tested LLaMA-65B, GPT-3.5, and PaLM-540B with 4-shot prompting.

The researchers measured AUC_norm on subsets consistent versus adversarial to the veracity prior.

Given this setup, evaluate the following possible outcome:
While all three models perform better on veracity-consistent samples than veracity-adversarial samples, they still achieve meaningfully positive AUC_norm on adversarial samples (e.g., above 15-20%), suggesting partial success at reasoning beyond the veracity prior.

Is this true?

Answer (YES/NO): NO